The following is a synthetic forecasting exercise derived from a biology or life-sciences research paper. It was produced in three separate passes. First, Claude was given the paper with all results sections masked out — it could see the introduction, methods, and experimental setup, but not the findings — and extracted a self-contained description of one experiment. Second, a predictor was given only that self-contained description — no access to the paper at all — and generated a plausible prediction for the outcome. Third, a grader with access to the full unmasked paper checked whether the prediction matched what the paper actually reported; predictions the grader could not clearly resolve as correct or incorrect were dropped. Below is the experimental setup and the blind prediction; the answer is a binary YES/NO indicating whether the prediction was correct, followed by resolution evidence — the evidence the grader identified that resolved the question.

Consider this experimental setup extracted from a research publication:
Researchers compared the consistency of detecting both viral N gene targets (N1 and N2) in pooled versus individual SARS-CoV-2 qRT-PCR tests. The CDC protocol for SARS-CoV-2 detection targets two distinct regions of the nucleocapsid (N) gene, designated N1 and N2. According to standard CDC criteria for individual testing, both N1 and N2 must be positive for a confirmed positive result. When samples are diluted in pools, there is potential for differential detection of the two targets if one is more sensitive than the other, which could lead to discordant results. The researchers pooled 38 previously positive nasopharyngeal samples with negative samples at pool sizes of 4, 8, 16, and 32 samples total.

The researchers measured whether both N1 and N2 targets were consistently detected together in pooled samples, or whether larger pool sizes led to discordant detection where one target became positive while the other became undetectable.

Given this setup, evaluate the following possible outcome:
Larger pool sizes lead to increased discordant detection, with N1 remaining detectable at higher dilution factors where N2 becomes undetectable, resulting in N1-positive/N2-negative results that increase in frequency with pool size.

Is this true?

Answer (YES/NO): YES